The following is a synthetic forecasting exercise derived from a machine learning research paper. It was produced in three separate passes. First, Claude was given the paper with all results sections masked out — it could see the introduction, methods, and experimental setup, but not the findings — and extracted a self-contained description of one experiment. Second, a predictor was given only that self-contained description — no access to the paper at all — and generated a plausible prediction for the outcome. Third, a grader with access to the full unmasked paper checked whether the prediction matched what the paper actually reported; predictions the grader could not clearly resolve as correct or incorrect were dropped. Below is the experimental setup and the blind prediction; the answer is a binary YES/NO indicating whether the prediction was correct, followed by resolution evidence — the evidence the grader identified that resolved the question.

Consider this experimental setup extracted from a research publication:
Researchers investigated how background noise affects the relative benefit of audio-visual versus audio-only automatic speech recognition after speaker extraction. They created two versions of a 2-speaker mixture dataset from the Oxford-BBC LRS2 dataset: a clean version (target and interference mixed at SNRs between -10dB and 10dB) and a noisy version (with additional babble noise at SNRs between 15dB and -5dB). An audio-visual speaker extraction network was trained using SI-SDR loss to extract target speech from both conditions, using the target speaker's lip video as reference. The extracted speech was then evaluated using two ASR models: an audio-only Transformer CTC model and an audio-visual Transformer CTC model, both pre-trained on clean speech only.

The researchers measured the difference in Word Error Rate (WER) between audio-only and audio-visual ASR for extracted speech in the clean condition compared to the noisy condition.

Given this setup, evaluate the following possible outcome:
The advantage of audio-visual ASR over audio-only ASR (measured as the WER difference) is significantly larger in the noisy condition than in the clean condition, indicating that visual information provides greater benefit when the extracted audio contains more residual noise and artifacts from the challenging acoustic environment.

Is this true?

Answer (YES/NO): YES